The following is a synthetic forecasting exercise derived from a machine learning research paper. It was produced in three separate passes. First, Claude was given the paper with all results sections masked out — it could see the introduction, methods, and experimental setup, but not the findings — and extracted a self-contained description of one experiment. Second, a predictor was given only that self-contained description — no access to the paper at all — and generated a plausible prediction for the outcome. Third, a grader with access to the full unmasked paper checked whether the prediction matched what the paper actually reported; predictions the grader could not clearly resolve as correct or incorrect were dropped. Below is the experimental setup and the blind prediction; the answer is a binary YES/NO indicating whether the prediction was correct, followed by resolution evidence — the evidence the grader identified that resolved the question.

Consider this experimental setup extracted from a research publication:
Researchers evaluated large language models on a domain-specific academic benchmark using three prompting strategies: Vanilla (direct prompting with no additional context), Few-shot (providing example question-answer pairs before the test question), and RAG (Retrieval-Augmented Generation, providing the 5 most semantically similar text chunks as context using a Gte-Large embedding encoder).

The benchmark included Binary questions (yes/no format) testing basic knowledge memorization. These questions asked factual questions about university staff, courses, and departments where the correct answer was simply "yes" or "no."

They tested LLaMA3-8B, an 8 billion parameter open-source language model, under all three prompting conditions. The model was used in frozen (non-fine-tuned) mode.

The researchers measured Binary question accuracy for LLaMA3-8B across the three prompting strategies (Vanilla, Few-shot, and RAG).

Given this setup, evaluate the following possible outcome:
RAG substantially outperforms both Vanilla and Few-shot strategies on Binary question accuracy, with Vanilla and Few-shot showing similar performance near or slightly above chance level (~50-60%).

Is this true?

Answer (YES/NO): YES